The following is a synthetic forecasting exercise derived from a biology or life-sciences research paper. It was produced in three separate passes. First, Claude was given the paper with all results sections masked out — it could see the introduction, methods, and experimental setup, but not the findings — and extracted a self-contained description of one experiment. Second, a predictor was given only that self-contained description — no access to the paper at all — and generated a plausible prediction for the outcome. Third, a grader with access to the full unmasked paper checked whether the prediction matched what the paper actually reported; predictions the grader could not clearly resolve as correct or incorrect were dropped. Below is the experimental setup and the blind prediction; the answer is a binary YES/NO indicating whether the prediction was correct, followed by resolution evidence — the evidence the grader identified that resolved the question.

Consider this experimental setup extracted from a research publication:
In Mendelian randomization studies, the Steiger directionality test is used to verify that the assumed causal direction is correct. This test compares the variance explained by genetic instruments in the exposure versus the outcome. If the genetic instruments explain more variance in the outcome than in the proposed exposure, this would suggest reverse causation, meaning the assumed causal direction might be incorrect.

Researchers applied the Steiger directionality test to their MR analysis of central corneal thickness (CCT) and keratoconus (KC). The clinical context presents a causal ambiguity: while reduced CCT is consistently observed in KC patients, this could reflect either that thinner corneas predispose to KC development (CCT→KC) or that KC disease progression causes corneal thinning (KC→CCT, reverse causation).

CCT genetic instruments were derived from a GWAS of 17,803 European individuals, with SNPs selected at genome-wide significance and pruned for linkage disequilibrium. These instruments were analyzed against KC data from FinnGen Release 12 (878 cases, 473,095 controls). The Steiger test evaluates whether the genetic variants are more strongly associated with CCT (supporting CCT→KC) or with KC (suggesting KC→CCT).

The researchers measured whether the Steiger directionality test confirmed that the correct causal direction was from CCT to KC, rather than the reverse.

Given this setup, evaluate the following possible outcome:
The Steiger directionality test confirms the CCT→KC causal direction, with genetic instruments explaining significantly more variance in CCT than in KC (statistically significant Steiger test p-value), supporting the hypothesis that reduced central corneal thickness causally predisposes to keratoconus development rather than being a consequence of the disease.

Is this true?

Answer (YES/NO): YES